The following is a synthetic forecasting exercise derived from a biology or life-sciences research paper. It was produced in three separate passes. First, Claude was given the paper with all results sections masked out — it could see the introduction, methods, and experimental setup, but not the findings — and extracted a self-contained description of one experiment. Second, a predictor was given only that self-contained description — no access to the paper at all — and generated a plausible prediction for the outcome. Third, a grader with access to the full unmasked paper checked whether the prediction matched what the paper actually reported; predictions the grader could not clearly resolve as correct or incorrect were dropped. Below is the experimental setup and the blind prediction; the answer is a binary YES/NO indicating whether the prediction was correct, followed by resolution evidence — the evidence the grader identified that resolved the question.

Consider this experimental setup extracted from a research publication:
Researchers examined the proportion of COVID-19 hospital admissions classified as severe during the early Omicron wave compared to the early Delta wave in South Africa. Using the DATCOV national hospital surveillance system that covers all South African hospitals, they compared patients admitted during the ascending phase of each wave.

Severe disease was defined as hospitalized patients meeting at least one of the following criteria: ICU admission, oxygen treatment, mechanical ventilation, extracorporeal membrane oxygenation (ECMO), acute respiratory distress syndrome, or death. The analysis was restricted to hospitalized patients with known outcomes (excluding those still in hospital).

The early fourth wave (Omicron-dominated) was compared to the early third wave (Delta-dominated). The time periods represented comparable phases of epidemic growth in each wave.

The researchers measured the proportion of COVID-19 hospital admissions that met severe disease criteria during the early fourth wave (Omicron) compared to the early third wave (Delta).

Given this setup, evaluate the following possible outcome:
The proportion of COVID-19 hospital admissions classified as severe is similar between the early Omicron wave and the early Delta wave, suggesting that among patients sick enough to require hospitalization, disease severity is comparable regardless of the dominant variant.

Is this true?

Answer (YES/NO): NO